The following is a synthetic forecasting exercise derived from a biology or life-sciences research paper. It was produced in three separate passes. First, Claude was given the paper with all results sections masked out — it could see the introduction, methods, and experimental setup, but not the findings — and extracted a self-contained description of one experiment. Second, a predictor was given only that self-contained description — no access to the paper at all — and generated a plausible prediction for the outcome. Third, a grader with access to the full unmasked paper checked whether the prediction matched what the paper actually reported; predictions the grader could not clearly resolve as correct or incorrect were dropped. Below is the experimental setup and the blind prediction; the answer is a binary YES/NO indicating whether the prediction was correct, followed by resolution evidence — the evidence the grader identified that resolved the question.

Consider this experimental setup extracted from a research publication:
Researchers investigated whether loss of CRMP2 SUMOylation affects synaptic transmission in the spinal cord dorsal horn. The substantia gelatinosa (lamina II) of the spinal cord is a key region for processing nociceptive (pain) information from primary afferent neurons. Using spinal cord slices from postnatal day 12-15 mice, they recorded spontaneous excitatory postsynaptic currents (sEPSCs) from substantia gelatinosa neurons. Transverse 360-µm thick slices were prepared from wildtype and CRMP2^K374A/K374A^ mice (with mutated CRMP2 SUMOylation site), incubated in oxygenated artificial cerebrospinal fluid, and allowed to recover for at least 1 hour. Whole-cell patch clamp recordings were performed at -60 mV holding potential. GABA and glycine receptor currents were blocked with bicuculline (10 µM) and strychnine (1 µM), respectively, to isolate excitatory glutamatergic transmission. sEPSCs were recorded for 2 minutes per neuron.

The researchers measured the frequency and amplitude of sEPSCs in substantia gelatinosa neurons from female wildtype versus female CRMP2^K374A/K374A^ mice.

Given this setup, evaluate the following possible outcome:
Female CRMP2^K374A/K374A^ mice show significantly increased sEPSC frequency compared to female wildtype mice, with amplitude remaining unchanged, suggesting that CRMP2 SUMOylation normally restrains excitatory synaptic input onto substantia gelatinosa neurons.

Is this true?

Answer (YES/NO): NO